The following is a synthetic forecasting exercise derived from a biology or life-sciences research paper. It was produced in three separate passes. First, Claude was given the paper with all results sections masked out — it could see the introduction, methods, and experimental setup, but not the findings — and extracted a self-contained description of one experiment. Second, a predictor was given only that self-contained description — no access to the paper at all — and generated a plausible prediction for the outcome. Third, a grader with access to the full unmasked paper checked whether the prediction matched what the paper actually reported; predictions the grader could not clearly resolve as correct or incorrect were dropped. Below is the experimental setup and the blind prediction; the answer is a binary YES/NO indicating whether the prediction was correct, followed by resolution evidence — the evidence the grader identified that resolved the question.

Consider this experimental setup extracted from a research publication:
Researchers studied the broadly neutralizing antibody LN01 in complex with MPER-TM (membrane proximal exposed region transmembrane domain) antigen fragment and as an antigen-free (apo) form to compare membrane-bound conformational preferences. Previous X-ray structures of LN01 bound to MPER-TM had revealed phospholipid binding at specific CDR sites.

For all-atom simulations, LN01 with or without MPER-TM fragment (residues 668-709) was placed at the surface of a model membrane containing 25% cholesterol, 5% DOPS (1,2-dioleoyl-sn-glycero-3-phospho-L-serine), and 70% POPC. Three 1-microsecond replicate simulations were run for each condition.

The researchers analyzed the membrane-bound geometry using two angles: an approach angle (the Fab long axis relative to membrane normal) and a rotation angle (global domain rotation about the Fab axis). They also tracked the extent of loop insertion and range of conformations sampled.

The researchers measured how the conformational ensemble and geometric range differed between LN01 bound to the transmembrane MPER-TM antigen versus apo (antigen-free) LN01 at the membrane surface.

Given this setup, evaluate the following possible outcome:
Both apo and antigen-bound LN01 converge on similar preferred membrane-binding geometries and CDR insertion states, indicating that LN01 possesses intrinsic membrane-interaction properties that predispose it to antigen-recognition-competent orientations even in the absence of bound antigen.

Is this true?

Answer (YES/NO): NO